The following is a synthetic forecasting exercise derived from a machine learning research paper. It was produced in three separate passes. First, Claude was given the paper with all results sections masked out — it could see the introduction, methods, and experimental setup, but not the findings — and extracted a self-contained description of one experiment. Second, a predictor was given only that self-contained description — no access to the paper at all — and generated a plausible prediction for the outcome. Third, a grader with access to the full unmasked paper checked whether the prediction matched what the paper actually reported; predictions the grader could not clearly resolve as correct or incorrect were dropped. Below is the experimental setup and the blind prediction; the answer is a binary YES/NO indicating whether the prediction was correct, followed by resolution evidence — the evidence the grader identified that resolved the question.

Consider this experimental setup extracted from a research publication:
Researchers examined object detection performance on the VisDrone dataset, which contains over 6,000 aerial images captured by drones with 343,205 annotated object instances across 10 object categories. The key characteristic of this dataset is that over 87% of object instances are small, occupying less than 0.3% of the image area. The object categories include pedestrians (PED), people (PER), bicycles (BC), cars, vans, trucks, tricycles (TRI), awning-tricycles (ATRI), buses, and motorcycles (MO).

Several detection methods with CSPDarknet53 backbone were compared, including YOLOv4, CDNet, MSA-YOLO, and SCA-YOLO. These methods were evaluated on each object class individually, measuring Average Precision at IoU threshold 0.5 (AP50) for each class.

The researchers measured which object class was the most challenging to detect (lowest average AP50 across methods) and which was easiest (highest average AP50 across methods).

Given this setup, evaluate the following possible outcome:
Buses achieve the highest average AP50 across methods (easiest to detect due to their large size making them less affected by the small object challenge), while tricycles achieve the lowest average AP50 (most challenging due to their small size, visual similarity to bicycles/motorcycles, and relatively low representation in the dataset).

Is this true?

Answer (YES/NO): NO